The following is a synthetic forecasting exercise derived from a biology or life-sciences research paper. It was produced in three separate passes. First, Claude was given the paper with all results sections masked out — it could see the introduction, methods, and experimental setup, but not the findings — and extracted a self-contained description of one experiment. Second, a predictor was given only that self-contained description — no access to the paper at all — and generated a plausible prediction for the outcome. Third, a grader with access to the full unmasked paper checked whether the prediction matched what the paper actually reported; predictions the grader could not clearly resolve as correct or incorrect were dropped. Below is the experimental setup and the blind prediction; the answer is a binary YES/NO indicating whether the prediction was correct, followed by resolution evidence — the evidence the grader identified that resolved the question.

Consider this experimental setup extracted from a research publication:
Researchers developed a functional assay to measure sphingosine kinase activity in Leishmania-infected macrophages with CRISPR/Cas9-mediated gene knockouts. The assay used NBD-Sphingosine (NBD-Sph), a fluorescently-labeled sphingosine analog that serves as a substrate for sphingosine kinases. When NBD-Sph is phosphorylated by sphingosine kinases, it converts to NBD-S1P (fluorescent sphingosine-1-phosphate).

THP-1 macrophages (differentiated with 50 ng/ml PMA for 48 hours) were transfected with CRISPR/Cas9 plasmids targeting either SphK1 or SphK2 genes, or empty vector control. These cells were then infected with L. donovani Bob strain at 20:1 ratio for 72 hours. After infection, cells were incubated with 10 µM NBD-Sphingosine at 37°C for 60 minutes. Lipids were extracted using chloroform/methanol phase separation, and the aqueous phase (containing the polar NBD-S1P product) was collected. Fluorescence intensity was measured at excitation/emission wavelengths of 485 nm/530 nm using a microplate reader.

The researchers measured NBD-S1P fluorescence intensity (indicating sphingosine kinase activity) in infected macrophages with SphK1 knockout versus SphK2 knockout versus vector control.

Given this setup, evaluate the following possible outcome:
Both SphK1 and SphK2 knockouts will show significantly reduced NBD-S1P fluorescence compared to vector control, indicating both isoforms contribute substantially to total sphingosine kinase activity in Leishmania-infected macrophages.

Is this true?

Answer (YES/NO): NO